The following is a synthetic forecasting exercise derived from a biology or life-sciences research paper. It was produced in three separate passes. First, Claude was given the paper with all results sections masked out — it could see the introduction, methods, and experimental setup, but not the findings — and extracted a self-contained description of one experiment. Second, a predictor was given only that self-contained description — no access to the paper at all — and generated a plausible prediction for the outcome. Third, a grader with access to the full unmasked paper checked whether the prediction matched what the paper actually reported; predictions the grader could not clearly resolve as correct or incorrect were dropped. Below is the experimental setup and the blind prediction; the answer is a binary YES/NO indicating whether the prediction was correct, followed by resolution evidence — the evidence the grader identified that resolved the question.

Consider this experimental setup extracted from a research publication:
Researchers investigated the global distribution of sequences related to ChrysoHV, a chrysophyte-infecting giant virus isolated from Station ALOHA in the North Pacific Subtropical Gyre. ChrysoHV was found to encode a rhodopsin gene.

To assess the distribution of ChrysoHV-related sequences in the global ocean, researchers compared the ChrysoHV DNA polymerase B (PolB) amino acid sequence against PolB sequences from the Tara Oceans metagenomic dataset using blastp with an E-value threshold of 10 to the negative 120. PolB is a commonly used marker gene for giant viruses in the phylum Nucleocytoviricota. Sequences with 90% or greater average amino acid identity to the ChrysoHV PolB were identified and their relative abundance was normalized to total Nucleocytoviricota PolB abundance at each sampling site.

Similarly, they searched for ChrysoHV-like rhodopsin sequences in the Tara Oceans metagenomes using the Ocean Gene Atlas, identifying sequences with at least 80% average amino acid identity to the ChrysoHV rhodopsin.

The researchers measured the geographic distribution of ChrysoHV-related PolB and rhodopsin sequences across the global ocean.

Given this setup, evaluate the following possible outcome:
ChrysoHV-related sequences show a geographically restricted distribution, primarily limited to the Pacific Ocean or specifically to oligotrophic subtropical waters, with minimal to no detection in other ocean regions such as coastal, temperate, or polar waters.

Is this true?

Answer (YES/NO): NO